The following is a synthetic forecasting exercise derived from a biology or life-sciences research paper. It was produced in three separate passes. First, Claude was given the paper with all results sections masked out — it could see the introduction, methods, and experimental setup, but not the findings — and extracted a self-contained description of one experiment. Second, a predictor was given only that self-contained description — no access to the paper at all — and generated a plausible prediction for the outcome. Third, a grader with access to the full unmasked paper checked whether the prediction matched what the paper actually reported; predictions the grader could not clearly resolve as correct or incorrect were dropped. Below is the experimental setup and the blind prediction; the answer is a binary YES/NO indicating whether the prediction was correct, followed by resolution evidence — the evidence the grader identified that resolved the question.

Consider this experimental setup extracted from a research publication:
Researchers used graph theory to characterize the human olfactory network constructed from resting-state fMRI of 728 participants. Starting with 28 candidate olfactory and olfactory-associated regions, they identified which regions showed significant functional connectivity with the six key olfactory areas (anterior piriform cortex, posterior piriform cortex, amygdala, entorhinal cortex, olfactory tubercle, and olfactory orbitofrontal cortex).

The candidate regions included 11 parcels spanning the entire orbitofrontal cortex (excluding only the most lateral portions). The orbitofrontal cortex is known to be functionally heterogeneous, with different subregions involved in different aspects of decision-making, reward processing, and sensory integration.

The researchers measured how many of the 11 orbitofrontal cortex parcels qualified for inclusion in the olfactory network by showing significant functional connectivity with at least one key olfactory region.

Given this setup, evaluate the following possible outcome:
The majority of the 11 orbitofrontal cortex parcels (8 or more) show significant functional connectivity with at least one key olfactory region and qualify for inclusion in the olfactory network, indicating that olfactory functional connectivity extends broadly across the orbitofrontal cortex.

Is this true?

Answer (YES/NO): YES